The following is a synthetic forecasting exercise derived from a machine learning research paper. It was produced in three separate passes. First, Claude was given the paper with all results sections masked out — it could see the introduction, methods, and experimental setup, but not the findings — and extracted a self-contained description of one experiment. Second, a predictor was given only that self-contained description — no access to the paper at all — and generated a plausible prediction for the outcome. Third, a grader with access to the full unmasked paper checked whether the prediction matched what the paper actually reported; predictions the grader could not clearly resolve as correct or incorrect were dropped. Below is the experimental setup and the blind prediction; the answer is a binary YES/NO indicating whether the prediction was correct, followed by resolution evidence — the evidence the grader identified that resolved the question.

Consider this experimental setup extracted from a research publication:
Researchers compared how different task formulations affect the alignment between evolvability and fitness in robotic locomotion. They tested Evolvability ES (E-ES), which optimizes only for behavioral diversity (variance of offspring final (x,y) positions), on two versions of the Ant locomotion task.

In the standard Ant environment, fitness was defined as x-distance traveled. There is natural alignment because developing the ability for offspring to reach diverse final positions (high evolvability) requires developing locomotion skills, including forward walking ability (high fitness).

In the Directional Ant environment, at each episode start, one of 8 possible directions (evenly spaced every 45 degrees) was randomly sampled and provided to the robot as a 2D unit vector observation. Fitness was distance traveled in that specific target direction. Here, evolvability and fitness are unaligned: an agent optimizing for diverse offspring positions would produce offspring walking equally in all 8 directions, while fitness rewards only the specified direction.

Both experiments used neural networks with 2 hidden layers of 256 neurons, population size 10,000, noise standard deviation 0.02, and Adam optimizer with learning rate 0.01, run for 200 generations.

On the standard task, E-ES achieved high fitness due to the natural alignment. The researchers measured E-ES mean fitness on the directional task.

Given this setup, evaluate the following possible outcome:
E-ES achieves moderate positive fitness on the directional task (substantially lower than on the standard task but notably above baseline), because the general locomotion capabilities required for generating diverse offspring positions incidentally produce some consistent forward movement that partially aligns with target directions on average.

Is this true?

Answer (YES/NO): NO